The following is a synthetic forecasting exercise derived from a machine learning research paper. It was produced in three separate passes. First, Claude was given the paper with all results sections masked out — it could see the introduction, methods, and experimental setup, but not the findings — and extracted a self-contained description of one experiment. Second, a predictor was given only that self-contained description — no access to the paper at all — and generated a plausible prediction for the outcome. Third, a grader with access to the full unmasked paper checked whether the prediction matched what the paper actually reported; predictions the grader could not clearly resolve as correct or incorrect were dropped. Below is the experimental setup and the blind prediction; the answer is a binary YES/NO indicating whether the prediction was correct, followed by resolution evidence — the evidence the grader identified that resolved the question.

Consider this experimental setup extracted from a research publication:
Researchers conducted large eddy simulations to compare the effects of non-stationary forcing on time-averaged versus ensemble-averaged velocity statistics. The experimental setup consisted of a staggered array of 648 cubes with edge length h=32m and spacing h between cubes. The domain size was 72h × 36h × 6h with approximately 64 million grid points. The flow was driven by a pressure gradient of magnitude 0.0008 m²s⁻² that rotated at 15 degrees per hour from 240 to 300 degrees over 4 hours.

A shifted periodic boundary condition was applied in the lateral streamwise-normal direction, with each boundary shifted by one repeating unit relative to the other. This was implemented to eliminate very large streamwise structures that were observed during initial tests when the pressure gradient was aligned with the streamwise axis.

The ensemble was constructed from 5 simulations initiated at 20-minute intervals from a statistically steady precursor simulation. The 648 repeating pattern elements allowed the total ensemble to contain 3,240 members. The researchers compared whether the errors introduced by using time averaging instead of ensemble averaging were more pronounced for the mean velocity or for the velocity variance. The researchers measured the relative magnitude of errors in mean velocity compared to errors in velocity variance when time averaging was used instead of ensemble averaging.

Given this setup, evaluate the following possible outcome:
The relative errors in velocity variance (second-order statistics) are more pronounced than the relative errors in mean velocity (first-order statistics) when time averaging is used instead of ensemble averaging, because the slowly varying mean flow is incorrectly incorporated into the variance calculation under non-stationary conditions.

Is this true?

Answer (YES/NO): YES